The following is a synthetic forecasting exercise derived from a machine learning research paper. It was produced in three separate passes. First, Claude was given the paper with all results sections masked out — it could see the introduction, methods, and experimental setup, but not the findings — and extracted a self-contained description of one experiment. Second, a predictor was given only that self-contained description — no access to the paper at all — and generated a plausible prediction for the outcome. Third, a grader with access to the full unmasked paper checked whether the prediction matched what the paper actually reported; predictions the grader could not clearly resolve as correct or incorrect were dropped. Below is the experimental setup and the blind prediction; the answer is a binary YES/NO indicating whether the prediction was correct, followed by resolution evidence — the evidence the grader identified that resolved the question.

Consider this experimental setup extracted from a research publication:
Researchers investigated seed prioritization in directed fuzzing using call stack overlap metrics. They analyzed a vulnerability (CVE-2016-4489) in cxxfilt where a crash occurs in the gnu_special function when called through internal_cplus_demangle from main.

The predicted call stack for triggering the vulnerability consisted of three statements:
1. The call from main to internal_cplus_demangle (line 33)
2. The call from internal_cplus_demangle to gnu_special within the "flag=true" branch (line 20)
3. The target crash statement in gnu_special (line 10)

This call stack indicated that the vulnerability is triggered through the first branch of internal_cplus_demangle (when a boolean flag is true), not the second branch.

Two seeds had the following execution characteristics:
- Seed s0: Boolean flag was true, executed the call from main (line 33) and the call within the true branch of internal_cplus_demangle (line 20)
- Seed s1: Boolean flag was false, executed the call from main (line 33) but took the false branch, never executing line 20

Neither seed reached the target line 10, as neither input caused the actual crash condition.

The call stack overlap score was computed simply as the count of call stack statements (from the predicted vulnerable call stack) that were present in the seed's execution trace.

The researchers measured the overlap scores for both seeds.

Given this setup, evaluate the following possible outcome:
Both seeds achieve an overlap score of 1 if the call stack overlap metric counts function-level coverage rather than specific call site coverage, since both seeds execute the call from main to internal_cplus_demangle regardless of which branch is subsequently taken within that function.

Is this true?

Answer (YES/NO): NO